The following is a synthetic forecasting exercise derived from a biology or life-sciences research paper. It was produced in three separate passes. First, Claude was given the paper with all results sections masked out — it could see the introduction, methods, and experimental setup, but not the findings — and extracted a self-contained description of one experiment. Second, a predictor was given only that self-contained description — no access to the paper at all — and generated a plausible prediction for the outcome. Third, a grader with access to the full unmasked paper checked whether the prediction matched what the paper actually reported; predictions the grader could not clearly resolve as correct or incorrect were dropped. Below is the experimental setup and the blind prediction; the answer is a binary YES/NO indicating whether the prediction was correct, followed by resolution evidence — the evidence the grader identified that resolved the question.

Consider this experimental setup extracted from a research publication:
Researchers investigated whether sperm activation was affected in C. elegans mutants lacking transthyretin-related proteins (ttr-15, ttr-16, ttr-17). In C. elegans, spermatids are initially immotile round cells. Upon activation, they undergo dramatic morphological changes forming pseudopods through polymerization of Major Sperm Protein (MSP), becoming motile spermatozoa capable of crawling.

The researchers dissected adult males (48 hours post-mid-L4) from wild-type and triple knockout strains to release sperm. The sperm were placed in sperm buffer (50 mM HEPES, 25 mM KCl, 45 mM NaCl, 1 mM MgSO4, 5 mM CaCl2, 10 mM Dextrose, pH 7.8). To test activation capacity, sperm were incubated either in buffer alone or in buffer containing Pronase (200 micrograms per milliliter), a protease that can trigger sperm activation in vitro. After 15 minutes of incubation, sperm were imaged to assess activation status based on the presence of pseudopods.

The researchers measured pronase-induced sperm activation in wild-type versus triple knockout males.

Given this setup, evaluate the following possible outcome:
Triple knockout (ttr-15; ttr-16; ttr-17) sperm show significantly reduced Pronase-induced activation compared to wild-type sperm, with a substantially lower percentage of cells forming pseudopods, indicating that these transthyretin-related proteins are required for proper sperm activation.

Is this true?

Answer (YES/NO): NO